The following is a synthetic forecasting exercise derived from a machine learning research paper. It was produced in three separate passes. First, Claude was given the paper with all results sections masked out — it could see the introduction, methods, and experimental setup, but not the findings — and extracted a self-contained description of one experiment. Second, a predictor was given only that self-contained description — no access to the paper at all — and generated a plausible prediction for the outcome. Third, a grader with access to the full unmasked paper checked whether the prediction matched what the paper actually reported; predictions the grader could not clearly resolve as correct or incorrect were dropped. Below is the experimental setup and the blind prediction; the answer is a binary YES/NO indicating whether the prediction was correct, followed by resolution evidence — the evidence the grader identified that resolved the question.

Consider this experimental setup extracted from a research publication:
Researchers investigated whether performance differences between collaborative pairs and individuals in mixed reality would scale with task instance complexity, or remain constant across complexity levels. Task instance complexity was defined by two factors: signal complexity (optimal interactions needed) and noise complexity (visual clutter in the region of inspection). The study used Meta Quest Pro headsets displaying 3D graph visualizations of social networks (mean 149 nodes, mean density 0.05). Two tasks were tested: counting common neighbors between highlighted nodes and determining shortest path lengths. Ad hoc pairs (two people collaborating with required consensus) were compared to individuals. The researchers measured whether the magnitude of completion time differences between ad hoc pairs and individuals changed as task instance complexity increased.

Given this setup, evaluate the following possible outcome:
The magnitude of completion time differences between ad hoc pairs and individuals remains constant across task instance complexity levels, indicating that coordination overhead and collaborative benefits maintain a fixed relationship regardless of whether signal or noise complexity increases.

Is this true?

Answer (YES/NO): YES